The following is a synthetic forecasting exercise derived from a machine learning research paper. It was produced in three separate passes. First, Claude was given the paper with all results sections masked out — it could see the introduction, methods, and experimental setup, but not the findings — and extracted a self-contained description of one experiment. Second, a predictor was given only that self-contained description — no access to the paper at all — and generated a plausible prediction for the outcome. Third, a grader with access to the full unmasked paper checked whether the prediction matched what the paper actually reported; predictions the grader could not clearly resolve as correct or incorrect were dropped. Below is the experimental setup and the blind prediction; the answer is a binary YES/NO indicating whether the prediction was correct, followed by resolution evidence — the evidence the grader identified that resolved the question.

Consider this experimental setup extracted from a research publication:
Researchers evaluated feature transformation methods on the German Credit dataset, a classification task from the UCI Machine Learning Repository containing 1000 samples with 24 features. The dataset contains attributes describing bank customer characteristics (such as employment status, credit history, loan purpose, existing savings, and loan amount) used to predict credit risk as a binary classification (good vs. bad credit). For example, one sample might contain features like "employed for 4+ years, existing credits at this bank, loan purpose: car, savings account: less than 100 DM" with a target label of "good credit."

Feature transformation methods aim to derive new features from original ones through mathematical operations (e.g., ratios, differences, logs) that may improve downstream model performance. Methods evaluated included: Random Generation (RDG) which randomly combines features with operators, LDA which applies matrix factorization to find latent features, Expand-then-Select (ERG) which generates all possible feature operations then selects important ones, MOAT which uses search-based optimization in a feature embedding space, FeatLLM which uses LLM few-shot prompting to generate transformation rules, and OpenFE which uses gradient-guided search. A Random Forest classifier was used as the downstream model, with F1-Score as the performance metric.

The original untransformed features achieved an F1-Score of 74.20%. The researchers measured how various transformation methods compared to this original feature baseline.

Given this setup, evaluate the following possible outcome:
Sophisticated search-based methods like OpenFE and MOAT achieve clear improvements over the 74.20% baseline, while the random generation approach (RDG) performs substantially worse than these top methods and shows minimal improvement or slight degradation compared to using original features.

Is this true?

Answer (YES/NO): NO